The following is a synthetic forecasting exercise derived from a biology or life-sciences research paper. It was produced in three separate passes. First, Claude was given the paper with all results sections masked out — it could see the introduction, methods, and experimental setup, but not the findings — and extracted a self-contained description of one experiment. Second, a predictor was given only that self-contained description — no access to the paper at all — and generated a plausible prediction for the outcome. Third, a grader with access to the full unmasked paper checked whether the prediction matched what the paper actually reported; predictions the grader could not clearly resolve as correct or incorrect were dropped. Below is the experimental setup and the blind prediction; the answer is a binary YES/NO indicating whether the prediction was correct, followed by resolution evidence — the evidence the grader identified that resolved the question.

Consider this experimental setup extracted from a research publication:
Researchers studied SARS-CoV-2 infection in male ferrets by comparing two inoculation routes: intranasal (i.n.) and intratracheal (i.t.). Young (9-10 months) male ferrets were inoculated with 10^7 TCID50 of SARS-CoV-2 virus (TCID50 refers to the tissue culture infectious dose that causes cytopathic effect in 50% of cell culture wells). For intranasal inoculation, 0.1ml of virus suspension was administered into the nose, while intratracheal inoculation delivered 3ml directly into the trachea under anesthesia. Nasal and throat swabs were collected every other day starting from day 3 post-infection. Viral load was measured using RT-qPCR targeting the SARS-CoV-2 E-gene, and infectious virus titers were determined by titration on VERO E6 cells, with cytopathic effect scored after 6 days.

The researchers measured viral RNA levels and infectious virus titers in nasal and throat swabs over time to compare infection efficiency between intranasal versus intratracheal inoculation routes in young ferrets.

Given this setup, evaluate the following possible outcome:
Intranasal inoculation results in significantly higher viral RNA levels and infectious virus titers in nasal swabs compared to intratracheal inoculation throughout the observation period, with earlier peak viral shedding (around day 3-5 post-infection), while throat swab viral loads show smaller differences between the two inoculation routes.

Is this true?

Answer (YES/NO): NO